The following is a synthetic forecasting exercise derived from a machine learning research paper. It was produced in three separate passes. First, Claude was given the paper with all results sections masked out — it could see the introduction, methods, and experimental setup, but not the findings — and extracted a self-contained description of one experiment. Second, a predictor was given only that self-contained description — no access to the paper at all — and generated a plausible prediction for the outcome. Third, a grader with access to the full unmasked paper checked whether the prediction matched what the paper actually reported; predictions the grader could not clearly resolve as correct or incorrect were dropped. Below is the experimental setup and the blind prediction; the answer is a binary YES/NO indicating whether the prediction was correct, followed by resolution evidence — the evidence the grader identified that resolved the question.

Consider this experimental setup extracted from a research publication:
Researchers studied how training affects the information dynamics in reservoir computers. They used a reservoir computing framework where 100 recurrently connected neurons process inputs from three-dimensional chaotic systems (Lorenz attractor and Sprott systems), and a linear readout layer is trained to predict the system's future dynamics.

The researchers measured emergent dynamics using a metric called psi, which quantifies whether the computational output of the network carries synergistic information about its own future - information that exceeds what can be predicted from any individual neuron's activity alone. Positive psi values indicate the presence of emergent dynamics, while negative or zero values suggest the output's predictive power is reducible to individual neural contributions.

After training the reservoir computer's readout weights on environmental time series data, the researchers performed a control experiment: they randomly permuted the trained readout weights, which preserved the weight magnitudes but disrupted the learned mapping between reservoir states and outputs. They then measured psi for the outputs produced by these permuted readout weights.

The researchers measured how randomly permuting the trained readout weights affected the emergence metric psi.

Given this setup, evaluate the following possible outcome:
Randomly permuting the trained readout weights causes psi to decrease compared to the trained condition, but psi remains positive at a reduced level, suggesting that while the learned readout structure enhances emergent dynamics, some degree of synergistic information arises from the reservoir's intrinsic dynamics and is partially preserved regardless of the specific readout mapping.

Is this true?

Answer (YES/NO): NO